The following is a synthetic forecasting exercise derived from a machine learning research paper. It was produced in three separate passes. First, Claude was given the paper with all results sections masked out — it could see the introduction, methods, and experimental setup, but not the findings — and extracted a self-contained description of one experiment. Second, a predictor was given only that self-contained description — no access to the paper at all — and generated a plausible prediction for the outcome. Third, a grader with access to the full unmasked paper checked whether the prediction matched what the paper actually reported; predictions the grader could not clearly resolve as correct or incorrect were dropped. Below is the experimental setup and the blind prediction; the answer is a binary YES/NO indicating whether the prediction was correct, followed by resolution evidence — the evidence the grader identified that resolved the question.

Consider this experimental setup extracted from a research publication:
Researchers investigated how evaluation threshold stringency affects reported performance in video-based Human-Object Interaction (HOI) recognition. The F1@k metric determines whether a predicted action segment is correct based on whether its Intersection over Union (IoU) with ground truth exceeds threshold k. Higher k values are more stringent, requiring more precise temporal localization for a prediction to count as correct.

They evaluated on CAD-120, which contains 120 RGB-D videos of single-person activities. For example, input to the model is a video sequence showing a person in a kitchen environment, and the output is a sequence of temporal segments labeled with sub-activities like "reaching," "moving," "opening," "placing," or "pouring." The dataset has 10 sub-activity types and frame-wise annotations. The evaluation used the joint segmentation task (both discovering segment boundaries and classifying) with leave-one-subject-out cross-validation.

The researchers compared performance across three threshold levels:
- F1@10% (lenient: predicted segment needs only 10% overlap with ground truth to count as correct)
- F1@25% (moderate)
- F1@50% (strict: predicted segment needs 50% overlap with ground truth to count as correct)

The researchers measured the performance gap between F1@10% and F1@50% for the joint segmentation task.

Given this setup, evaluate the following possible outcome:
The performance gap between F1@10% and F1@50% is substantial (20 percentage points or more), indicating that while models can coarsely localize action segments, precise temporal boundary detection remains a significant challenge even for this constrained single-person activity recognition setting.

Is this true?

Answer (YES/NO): NO